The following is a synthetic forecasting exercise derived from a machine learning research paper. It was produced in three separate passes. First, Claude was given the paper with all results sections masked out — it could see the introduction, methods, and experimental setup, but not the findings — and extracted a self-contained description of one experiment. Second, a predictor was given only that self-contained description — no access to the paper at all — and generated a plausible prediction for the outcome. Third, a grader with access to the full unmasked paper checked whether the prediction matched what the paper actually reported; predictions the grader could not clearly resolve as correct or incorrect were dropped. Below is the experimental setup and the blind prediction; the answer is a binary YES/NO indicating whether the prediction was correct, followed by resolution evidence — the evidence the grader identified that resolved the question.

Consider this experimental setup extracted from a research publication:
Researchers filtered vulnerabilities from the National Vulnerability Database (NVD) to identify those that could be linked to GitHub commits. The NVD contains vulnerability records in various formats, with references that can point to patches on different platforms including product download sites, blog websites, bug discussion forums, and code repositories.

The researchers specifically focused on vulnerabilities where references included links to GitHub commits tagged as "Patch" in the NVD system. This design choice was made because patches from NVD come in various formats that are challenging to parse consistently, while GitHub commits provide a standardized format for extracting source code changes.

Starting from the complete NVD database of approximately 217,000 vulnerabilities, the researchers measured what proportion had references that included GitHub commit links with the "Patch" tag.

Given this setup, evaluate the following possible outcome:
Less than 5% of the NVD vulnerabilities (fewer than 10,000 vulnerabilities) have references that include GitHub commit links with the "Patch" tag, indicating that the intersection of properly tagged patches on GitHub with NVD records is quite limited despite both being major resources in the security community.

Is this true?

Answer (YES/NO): YES